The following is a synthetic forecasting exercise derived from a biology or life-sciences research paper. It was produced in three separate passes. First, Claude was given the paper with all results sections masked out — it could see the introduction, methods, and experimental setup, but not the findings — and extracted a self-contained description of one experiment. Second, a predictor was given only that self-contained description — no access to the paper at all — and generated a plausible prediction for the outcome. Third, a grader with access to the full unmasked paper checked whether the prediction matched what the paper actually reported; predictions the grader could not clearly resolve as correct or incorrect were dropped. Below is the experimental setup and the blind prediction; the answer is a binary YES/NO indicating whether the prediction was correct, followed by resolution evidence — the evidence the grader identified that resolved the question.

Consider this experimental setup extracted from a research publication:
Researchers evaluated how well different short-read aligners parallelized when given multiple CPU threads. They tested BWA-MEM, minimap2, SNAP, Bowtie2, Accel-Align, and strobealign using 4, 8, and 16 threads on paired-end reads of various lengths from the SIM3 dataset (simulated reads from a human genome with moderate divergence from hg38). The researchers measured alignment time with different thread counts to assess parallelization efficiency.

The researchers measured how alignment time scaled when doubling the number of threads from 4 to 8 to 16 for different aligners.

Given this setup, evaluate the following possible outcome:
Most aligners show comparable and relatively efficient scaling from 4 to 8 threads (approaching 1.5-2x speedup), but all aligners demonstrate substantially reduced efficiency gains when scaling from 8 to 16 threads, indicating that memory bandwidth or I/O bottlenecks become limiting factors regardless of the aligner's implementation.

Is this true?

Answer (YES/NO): NO